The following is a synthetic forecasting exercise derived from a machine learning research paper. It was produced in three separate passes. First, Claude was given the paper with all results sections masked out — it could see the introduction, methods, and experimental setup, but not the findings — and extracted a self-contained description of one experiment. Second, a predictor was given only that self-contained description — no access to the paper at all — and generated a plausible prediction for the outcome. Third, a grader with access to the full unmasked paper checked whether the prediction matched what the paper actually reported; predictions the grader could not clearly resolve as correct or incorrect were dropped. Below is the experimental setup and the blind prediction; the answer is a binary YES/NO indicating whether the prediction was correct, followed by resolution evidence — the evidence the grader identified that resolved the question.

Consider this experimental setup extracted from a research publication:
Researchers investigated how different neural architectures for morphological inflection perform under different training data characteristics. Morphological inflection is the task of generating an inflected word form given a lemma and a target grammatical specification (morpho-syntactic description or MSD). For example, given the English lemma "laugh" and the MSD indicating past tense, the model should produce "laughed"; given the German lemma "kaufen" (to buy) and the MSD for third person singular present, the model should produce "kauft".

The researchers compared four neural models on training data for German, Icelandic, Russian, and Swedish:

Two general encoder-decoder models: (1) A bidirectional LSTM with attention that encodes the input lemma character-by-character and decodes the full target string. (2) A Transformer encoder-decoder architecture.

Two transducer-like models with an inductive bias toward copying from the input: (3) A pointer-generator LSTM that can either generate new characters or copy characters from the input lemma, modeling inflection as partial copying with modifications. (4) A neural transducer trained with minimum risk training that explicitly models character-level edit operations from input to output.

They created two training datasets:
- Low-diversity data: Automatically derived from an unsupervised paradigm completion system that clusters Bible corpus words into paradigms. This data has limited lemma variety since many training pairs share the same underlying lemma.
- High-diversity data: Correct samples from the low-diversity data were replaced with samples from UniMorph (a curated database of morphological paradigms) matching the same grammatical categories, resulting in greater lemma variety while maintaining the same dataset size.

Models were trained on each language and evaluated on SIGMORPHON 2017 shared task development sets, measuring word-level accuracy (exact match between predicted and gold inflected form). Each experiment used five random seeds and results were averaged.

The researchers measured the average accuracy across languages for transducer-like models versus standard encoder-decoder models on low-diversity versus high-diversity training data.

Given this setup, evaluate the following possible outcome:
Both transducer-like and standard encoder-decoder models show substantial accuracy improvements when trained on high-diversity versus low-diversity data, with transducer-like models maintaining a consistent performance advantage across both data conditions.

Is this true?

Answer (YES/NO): NO